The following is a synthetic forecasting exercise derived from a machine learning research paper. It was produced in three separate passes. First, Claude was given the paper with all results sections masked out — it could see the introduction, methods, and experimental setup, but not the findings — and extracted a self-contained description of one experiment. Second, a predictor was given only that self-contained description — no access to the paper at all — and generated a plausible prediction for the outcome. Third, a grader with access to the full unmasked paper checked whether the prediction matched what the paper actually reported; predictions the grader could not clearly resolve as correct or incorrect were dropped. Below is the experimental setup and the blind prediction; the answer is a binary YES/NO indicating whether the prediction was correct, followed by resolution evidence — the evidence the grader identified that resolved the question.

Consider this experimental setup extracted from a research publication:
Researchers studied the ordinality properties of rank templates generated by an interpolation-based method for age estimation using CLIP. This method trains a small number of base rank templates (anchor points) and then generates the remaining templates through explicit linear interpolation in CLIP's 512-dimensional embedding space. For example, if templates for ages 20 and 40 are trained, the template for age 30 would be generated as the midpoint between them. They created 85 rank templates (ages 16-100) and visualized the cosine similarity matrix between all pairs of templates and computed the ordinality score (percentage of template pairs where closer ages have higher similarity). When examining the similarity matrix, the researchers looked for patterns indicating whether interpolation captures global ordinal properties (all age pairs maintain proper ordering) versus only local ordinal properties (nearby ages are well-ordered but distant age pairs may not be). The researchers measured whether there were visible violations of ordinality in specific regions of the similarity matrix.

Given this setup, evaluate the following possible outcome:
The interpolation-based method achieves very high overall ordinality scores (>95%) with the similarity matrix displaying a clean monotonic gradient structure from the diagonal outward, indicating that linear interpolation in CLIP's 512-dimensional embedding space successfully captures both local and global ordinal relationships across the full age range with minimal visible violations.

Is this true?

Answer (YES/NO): NO